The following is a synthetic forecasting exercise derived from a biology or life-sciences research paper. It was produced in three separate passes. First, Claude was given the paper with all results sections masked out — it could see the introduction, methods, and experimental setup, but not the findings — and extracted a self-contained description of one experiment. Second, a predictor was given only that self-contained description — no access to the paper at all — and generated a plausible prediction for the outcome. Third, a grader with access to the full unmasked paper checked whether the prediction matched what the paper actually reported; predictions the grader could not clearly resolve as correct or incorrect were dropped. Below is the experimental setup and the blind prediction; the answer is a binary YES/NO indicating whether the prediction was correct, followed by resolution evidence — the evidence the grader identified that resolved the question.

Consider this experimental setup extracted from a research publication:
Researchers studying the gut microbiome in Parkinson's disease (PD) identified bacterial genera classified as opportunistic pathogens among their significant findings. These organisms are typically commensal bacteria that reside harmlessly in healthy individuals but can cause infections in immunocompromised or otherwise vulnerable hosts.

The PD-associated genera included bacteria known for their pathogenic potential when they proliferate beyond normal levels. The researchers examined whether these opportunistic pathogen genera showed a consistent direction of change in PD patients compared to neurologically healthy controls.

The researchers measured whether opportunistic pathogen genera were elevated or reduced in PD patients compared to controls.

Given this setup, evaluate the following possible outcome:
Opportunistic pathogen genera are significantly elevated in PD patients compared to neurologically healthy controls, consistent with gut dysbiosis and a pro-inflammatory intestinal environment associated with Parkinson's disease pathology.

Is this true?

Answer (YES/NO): YES